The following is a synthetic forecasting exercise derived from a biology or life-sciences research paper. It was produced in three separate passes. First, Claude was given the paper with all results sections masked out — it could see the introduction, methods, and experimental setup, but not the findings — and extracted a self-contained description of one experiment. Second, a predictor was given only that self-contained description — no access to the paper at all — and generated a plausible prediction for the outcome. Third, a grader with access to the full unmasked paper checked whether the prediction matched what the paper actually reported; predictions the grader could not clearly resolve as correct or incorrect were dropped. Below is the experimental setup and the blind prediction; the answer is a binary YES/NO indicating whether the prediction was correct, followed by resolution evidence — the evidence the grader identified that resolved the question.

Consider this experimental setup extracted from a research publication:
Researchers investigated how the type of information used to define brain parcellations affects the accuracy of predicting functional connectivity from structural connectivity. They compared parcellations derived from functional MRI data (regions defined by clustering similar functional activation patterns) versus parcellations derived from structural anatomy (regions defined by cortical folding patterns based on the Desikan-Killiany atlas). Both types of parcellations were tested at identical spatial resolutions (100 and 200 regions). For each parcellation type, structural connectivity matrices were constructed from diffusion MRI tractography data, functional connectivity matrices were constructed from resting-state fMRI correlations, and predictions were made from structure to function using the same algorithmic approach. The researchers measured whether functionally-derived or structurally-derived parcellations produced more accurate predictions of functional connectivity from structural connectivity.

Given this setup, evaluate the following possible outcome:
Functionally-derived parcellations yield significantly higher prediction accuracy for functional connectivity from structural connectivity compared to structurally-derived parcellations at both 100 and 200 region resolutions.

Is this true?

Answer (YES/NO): YES